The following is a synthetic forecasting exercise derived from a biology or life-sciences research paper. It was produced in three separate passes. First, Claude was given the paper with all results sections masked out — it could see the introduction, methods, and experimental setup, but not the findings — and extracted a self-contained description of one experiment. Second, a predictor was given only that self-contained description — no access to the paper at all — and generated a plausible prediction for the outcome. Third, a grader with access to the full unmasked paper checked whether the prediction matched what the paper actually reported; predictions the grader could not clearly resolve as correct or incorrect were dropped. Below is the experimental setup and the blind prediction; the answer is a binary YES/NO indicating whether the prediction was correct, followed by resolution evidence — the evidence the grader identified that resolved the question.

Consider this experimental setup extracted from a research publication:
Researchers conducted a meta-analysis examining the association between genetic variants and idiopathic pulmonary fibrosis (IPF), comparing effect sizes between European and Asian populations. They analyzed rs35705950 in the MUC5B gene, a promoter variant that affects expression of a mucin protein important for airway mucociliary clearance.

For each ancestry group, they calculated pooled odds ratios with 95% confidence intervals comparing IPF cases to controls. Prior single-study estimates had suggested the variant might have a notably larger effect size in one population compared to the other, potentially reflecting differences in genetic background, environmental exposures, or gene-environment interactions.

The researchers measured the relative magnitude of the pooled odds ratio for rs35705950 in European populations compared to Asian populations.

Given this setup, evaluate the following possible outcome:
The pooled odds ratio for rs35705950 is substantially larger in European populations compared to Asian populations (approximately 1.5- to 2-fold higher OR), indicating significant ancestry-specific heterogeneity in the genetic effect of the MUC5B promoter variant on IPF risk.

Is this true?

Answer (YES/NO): YES